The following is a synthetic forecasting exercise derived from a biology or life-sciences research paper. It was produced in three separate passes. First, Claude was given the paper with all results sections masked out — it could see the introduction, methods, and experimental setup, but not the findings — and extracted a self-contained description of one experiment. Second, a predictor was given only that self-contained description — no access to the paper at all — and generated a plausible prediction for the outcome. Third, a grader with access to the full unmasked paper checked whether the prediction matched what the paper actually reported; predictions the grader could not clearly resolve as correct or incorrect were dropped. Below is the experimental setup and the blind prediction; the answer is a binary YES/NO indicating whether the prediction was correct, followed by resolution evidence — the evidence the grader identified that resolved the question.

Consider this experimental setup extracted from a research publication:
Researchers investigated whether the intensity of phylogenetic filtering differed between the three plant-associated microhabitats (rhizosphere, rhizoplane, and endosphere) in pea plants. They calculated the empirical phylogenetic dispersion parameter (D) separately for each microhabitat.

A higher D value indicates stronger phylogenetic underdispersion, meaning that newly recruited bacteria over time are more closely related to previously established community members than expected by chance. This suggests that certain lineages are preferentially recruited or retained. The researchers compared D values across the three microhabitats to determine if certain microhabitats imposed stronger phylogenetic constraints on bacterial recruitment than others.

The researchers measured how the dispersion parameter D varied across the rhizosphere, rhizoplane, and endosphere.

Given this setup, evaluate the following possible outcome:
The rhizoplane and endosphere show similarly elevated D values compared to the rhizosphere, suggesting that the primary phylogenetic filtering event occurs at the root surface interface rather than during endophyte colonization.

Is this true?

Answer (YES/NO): NO